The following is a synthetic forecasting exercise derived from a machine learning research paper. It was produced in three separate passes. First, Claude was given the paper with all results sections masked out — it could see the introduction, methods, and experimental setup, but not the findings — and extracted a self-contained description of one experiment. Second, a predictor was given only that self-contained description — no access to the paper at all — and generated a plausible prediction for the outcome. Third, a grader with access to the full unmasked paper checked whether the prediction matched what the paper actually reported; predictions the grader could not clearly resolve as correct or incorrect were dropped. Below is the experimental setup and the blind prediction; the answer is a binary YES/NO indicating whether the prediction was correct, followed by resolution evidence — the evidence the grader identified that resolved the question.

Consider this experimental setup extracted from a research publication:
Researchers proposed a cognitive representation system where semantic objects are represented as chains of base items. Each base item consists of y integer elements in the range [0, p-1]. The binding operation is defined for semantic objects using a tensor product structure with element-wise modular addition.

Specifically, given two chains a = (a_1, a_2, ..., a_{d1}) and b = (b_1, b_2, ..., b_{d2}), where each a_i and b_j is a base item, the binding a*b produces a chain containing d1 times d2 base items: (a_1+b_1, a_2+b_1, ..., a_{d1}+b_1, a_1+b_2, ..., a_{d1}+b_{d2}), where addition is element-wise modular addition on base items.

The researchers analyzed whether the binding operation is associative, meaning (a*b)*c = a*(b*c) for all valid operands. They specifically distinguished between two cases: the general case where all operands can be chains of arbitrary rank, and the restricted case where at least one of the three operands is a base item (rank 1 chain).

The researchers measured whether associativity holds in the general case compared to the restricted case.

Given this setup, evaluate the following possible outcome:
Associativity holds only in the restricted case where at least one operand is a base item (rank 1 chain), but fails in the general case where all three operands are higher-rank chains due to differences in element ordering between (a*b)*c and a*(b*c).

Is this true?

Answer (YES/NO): YES